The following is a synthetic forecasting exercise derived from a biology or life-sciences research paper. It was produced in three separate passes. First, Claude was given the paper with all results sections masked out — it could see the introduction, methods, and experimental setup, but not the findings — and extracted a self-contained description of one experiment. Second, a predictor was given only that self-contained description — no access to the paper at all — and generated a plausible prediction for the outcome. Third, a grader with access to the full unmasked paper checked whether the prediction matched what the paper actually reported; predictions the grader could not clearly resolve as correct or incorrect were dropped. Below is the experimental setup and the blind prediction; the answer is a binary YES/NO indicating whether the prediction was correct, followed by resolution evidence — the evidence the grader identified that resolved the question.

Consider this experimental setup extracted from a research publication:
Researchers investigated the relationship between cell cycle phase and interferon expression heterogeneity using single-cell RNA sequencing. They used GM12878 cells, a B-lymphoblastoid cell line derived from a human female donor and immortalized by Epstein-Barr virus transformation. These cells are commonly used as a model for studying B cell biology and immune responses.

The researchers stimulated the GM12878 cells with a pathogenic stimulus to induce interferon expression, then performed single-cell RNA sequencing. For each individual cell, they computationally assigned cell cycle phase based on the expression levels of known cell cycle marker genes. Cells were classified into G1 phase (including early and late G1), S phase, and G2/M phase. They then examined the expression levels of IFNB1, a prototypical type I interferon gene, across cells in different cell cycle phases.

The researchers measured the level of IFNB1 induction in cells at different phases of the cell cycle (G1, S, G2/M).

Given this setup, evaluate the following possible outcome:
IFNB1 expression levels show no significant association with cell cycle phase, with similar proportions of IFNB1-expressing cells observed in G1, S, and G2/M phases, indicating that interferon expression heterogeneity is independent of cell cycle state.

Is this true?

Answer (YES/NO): NO